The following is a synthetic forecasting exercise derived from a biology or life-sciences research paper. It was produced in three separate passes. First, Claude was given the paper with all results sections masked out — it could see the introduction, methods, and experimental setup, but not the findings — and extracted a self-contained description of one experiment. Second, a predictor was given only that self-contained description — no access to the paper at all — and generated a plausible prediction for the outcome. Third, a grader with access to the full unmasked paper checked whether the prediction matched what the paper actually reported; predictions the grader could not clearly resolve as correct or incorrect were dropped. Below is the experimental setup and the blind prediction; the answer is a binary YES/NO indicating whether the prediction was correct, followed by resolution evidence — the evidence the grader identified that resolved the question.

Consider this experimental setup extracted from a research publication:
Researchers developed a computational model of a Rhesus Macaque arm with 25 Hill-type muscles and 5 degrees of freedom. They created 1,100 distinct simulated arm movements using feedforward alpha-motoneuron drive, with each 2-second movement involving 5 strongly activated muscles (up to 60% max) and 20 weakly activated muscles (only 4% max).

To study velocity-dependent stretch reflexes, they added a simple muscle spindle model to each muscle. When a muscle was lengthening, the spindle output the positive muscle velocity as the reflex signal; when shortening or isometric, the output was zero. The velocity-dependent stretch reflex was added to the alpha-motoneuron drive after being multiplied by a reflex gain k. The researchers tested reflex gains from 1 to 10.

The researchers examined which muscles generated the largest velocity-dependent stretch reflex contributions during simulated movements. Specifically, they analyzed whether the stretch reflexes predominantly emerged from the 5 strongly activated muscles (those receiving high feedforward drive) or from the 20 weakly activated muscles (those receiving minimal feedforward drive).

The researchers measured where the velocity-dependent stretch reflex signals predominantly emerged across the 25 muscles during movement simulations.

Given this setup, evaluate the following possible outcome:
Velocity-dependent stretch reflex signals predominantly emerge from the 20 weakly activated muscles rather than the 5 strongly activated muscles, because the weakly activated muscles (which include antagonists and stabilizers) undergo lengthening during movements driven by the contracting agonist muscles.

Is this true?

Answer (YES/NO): YES